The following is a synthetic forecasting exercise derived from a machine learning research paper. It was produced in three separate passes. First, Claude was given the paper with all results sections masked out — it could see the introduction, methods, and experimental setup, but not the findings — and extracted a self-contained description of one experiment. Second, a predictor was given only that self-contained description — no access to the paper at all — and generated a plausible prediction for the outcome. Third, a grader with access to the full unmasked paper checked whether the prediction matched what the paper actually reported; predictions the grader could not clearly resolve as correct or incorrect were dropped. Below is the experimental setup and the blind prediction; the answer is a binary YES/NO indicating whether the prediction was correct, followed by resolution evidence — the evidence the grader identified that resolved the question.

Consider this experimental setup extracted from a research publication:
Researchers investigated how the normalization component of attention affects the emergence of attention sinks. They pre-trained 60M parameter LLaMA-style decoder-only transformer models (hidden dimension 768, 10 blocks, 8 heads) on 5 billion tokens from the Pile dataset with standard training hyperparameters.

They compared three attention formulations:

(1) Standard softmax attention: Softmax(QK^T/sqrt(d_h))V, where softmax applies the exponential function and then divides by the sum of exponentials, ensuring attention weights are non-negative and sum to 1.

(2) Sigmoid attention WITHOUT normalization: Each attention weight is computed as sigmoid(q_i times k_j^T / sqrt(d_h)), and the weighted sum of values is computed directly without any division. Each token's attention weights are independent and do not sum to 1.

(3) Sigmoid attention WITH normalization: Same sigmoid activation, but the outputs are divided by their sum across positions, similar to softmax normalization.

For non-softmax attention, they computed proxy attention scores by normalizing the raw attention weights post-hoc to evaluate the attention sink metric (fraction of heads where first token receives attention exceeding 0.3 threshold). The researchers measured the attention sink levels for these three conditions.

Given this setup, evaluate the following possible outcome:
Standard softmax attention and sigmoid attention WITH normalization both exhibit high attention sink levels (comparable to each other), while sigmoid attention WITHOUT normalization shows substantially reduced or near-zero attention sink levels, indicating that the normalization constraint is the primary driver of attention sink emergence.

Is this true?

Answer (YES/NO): YES